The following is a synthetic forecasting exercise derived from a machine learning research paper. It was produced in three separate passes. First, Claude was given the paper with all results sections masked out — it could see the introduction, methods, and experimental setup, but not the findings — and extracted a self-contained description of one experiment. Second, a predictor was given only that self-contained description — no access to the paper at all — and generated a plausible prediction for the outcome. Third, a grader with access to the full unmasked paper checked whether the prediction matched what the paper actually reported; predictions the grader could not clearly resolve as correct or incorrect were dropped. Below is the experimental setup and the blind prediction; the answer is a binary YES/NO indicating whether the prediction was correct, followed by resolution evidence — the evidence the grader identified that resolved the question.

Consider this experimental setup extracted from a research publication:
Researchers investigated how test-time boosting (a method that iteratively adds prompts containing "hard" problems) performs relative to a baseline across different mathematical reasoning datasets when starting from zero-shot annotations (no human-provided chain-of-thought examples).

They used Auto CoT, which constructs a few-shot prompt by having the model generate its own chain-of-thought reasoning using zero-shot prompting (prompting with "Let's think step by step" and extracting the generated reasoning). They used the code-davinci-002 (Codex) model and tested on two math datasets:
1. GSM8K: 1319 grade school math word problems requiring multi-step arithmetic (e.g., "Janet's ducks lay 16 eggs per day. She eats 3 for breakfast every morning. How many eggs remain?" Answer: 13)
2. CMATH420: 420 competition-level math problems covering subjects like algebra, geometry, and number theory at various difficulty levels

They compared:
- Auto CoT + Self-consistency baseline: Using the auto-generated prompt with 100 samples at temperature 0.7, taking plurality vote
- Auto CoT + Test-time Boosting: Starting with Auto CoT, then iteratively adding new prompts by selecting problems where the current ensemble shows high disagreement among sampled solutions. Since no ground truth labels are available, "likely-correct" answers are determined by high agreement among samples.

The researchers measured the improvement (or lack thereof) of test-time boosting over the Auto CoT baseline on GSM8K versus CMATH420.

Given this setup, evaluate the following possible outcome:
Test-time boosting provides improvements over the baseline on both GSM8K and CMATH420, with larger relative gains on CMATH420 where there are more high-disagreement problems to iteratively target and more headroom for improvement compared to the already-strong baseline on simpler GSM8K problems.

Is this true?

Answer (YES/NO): NO